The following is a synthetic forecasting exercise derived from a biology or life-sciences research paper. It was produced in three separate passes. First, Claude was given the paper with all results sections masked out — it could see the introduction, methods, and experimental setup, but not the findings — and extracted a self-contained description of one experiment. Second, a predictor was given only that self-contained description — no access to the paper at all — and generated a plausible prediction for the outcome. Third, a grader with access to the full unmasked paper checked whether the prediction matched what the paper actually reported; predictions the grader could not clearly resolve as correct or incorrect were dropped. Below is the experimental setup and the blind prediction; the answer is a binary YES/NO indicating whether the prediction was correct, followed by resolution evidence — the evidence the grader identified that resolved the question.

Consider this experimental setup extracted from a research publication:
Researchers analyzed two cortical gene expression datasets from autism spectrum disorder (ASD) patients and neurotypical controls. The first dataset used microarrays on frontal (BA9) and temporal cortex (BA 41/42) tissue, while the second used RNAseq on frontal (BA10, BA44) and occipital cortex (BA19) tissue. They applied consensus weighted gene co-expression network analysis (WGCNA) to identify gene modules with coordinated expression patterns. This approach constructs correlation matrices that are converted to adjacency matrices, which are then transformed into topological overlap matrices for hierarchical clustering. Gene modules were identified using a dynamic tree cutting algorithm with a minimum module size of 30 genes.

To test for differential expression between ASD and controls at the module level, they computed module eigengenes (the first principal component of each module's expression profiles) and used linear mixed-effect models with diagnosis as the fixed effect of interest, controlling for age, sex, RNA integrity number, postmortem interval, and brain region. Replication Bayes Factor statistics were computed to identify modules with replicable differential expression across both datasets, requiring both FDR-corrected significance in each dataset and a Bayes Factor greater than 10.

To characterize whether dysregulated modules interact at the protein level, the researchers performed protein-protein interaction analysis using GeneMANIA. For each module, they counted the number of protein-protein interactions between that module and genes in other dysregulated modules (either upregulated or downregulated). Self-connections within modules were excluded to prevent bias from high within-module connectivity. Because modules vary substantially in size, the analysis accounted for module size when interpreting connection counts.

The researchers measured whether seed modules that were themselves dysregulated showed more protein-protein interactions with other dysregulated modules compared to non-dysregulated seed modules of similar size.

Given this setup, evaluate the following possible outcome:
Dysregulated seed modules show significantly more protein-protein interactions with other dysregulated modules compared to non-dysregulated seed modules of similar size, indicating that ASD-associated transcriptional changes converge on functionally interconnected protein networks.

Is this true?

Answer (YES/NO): YES